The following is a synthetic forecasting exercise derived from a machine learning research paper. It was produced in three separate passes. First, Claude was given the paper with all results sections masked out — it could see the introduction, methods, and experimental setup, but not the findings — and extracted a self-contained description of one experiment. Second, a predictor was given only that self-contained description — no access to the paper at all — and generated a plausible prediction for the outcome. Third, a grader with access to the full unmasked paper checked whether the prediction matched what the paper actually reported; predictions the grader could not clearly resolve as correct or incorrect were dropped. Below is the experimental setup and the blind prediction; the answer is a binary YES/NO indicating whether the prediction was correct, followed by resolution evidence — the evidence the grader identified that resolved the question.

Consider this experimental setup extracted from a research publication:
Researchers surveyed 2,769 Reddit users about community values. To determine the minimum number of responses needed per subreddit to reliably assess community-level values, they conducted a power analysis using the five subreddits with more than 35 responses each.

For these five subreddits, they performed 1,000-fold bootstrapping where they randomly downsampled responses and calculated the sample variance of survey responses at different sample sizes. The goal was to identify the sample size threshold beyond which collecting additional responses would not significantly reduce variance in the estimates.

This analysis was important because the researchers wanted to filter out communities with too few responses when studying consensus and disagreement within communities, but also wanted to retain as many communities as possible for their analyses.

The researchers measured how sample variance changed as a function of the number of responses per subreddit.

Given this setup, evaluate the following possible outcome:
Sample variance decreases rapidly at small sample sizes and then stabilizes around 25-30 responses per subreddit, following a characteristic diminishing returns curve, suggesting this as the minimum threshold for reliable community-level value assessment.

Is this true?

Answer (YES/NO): NO